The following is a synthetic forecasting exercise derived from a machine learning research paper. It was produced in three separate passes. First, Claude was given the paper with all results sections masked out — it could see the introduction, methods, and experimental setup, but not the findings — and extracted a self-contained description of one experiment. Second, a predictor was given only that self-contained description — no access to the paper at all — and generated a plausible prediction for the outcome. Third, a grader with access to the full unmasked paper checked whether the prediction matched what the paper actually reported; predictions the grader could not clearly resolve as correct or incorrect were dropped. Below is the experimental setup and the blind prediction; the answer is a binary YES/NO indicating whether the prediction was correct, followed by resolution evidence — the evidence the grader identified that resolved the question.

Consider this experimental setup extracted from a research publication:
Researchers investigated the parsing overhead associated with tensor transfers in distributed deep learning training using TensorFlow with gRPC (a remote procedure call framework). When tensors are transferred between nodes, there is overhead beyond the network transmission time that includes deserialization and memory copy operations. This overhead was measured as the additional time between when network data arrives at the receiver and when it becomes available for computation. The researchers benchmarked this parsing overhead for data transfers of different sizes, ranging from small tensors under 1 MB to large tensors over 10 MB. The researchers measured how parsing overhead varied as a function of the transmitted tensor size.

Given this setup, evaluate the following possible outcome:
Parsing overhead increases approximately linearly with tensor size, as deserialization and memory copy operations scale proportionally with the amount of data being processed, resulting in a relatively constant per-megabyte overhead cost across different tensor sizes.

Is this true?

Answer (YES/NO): NO